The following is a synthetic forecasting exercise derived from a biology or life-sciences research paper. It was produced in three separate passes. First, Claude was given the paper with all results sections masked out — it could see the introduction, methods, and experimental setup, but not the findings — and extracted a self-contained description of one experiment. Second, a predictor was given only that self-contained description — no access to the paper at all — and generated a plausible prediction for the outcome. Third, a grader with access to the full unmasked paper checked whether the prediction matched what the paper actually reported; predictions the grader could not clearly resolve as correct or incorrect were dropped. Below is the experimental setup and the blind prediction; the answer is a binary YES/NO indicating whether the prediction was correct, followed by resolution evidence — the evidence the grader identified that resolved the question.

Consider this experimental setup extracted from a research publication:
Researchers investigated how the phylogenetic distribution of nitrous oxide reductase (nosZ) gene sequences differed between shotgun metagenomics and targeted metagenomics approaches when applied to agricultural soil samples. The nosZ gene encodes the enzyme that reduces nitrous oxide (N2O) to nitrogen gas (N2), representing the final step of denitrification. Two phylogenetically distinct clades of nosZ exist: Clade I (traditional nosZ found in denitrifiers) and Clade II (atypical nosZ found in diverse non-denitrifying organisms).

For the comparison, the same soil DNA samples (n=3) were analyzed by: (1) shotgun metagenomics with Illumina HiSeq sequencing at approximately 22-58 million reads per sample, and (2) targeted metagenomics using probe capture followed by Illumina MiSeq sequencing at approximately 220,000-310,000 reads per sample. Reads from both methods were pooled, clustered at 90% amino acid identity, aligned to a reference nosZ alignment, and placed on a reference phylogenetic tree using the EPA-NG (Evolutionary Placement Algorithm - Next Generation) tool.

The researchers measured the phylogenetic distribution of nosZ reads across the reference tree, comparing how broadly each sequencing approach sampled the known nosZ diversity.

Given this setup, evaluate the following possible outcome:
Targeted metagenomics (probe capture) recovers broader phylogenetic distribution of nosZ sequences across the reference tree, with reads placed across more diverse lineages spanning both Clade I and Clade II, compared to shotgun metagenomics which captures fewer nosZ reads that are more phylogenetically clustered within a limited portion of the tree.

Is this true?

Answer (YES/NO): NO